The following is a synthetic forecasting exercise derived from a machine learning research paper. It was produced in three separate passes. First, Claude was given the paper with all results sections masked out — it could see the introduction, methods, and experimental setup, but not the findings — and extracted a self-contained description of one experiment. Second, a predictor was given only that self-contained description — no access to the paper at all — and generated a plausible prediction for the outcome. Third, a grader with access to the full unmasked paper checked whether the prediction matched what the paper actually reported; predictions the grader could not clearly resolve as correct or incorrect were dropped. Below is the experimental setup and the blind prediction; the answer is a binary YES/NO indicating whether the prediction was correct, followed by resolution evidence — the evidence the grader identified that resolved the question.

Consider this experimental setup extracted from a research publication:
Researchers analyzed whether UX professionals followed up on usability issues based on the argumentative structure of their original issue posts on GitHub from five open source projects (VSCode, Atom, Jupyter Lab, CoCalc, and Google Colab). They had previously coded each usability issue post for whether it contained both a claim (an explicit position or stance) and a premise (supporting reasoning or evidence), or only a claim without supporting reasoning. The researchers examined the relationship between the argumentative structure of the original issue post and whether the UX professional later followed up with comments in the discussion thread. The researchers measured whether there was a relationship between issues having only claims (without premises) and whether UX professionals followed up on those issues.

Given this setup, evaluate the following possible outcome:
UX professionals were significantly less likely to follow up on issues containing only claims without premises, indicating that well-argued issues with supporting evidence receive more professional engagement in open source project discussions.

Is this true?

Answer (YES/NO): NO